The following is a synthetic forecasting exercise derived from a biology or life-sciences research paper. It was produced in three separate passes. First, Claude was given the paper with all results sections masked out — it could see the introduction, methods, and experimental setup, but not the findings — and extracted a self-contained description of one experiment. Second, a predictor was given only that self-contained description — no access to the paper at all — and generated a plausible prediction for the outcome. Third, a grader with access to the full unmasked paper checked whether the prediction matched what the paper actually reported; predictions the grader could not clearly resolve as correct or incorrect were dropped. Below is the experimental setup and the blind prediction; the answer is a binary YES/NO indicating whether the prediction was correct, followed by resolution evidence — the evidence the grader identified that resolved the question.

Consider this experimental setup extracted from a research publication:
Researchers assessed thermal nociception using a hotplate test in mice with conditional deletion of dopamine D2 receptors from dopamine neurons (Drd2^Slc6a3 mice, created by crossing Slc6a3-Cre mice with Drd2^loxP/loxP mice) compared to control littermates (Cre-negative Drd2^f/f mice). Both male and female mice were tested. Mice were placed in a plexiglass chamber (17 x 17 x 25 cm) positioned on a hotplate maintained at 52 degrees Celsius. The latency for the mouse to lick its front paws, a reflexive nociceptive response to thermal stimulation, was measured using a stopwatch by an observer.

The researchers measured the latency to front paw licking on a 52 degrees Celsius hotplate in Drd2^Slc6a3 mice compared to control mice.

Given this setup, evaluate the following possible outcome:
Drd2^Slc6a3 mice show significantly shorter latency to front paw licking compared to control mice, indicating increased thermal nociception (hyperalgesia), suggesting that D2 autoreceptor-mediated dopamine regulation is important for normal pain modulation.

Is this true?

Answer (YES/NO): NO